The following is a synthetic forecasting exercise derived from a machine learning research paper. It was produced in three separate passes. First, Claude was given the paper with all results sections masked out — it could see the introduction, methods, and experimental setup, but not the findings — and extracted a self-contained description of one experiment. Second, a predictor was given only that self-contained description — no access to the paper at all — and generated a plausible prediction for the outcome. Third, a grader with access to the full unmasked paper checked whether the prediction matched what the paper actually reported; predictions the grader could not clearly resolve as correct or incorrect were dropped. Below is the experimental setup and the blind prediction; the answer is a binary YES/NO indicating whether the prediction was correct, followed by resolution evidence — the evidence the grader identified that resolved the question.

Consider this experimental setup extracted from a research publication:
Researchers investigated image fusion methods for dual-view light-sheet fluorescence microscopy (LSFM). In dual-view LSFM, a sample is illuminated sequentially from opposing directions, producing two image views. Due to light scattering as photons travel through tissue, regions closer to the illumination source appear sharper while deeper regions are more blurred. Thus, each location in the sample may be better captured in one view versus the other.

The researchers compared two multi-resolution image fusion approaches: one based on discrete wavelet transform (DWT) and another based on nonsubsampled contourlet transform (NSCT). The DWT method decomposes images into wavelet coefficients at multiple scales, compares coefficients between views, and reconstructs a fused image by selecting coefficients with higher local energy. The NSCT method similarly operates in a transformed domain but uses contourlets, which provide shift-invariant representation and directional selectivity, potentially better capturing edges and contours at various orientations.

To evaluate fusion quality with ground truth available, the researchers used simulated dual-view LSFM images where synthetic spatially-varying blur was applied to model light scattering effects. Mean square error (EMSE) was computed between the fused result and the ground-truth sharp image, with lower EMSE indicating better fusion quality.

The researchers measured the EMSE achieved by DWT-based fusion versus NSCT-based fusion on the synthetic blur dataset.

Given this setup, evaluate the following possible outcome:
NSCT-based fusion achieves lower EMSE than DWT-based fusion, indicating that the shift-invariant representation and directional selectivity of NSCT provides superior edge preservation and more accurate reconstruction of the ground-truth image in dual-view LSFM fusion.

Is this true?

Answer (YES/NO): YES